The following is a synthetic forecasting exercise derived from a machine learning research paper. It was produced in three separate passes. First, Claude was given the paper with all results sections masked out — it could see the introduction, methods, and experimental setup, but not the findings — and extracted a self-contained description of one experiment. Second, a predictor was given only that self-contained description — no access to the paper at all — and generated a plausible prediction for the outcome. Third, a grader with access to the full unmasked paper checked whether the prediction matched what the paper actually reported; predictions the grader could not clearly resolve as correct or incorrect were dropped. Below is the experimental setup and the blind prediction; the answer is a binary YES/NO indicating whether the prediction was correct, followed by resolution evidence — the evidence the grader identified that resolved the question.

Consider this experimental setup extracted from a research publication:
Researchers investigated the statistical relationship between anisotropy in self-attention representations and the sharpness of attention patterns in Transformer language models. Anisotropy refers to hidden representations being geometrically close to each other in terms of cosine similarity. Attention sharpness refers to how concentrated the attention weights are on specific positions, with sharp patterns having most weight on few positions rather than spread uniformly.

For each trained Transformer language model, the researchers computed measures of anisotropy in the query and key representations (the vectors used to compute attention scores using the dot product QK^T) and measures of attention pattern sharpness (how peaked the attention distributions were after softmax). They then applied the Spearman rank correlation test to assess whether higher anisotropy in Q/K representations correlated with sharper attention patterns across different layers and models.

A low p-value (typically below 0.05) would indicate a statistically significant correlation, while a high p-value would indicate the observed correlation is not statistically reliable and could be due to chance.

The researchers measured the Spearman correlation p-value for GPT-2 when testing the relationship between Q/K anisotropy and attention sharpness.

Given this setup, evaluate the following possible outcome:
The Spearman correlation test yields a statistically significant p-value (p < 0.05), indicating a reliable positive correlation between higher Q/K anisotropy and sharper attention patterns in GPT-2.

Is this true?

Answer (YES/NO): NO